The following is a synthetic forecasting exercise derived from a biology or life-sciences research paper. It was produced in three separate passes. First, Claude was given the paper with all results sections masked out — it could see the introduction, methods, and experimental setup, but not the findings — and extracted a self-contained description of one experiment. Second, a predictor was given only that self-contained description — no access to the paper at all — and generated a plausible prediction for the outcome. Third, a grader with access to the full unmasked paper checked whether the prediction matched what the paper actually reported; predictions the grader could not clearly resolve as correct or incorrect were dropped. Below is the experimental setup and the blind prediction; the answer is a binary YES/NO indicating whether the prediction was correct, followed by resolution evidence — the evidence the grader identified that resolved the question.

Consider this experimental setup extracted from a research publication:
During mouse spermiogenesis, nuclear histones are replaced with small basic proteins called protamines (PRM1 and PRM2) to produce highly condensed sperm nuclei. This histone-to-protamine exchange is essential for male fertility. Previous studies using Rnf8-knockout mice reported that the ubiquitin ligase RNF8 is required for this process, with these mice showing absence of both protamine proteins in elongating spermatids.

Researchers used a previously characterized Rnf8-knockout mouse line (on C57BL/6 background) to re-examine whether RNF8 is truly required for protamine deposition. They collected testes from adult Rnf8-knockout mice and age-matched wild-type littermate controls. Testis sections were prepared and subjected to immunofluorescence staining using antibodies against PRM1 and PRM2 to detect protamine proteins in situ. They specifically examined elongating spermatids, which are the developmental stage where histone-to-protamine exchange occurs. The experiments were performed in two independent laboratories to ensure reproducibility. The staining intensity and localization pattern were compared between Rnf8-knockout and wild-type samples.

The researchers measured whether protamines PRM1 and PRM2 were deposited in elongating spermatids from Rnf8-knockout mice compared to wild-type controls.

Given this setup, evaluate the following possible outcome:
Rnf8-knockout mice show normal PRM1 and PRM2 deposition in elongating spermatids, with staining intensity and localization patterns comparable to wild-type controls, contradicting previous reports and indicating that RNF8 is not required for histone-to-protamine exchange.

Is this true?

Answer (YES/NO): YES